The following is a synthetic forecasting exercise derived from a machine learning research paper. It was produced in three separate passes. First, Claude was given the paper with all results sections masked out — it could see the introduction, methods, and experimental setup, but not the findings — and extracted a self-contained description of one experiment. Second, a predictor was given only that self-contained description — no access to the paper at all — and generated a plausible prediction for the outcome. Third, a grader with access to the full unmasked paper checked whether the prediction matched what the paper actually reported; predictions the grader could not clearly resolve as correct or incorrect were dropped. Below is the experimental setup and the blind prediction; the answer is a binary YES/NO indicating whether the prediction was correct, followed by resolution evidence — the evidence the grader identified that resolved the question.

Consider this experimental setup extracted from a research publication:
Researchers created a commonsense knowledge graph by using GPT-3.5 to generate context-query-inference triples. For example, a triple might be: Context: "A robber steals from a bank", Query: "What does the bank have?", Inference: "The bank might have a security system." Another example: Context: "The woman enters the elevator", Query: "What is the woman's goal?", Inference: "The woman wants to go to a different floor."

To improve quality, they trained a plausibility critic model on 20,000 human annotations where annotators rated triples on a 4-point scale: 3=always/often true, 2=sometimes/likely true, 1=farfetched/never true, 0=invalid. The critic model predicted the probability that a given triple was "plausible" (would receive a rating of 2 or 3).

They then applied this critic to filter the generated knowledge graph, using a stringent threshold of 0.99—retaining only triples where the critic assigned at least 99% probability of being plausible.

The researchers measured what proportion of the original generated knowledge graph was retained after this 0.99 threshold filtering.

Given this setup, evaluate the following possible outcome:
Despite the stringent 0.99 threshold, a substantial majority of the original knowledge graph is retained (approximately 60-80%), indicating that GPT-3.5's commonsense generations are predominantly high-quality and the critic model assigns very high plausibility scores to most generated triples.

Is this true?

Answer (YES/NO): NO